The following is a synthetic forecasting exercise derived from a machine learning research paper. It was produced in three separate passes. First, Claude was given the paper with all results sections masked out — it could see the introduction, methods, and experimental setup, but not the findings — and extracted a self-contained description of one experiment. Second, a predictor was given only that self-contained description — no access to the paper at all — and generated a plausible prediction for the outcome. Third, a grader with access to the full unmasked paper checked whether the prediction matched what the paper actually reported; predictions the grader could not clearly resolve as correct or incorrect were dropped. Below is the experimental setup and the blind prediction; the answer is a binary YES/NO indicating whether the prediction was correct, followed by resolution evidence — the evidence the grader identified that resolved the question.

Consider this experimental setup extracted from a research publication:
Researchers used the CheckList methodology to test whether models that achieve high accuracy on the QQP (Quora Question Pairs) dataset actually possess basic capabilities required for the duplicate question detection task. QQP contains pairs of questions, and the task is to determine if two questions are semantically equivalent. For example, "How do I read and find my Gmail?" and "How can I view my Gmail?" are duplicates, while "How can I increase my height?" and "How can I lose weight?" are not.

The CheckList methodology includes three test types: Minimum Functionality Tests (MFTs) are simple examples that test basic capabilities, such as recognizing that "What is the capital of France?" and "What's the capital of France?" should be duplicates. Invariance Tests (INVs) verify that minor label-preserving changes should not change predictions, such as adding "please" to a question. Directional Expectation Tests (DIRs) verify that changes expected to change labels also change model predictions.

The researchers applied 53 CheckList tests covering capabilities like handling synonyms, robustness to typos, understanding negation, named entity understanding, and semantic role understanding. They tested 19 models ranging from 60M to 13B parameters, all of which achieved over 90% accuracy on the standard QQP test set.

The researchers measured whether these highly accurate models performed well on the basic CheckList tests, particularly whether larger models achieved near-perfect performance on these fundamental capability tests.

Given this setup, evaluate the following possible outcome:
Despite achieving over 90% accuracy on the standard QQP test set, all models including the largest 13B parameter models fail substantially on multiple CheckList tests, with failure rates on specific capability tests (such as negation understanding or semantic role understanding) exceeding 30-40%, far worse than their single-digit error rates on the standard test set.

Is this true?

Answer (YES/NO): YES